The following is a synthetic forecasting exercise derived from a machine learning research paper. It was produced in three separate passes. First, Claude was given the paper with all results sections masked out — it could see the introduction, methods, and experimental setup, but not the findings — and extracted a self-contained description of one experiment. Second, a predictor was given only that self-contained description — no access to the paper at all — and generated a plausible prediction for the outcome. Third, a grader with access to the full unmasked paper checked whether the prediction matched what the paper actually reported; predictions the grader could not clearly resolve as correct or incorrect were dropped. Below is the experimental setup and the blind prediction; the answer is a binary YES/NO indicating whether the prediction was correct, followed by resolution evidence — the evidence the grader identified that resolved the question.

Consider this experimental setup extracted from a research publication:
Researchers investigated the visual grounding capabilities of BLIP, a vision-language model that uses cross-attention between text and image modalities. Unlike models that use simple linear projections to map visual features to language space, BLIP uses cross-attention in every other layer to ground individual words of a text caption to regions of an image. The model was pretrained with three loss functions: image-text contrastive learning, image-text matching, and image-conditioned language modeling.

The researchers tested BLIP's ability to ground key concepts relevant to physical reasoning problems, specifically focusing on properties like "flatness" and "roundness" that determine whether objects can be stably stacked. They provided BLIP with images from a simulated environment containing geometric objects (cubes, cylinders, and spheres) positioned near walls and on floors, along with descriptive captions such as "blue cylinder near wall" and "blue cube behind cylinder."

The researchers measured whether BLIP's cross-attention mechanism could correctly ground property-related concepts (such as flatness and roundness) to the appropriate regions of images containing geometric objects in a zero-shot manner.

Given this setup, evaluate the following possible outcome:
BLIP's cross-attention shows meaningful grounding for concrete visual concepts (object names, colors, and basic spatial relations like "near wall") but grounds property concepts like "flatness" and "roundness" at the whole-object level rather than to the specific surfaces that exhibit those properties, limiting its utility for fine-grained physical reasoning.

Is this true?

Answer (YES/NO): NO